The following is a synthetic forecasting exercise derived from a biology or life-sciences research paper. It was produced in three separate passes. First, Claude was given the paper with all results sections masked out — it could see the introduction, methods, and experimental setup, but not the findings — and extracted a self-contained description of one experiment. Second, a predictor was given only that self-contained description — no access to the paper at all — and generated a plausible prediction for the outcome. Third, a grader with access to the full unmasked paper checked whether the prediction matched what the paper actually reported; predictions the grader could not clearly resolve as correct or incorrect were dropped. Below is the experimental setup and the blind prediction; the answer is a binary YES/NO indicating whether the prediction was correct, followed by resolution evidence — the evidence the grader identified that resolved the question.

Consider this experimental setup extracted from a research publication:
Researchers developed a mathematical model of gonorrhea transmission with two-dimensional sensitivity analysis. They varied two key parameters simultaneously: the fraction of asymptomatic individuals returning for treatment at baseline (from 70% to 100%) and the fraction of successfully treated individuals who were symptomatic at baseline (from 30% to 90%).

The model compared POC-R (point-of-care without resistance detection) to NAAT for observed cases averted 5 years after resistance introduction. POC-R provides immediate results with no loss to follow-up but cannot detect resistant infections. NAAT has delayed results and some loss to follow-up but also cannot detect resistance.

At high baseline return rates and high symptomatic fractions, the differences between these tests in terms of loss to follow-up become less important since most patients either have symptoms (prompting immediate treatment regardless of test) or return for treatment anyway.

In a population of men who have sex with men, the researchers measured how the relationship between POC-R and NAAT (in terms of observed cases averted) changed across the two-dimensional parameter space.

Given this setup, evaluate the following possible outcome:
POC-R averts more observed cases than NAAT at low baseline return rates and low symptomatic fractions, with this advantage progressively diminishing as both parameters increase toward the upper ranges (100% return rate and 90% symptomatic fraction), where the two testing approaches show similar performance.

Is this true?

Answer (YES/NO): NO